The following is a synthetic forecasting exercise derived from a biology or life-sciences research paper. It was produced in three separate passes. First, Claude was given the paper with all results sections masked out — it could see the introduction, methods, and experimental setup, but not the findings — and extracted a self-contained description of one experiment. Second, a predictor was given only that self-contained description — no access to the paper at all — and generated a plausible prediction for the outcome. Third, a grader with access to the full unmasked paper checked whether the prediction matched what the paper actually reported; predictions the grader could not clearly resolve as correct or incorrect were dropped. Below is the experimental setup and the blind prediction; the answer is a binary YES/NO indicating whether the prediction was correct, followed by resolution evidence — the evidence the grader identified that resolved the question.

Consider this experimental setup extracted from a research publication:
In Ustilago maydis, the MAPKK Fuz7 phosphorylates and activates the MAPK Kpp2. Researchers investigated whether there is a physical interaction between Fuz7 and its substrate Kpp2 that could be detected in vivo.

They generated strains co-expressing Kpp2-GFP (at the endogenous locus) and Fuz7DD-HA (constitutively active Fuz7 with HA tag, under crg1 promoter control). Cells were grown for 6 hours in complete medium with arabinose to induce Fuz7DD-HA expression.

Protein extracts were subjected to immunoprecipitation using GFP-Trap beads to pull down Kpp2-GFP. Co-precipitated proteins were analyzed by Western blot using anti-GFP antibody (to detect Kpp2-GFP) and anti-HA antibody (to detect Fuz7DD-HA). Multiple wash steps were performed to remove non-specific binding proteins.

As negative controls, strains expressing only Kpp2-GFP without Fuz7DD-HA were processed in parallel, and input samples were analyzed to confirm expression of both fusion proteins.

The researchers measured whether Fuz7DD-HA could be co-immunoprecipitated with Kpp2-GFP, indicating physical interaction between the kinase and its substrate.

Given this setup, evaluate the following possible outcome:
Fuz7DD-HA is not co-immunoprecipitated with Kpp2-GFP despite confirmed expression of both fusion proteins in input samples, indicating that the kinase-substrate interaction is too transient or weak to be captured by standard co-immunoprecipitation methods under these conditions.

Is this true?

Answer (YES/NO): NO